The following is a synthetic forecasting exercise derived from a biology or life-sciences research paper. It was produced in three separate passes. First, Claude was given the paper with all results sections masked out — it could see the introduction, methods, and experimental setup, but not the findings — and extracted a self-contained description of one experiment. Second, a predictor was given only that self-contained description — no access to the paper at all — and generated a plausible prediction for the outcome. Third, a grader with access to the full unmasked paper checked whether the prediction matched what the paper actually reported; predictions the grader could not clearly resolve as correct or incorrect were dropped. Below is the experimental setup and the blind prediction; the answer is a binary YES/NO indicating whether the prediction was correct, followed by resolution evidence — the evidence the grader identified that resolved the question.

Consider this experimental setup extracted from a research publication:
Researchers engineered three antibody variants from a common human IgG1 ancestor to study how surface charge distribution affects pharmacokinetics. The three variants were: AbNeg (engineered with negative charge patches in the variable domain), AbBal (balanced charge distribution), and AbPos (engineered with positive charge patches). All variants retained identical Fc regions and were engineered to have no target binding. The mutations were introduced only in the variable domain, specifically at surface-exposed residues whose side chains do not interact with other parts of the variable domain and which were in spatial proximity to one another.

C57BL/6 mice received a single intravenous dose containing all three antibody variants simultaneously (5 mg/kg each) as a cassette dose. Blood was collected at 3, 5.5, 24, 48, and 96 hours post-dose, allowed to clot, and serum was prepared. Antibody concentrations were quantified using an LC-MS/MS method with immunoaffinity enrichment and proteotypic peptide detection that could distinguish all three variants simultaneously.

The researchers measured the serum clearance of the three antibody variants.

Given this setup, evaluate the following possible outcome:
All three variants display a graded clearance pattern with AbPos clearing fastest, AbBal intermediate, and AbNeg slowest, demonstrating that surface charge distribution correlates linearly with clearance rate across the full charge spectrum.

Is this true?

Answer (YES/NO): NO